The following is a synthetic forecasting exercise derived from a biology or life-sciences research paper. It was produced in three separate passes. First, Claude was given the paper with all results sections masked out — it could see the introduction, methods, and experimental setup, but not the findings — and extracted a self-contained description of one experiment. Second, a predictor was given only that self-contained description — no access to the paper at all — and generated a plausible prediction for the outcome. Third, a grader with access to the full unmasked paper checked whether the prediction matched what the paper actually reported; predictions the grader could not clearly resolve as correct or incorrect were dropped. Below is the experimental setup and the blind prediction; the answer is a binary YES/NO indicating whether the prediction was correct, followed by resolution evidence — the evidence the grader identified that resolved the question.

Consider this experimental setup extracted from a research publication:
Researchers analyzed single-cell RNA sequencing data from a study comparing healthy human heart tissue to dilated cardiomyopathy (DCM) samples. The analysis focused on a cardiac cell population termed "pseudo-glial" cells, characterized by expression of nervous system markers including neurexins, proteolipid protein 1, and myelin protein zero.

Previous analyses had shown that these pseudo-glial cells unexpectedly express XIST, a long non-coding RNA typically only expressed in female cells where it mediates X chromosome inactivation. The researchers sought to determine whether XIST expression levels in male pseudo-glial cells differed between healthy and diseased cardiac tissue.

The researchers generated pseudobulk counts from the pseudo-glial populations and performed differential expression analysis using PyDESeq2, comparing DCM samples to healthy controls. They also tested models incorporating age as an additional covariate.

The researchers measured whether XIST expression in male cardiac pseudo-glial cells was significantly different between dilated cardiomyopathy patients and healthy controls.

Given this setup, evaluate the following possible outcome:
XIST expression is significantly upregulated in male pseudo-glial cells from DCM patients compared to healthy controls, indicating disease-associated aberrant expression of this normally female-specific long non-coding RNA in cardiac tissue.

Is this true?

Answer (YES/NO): YES